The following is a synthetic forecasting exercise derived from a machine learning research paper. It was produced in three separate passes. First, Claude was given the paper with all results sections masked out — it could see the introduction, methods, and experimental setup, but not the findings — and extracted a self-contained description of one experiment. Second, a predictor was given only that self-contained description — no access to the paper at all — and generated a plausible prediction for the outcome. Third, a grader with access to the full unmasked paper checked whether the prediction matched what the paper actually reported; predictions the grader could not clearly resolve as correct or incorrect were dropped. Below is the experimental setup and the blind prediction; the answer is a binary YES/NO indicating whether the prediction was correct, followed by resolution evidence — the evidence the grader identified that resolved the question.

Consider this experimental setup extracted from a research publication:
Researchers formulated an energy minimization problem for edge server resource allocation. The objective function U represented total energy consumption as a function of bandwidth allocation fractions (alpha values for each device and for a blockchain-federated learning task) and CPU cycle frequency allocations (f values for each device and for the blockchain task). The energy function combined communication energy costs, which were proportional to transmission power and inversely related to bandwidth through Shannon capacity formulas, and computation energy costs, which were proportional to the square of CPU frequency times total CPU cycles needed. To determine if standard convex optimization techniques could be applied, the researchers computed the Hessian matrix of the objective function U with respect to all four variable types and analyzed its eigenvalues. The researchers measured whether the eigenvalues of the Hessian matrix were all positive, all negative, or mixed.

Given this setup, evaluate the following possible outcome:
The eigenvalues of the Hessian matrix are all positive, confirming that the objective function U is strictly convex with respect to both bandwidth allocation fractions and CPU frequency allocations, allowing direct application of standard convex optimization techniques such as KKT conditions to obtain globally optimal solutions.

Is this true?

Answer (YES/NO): NO